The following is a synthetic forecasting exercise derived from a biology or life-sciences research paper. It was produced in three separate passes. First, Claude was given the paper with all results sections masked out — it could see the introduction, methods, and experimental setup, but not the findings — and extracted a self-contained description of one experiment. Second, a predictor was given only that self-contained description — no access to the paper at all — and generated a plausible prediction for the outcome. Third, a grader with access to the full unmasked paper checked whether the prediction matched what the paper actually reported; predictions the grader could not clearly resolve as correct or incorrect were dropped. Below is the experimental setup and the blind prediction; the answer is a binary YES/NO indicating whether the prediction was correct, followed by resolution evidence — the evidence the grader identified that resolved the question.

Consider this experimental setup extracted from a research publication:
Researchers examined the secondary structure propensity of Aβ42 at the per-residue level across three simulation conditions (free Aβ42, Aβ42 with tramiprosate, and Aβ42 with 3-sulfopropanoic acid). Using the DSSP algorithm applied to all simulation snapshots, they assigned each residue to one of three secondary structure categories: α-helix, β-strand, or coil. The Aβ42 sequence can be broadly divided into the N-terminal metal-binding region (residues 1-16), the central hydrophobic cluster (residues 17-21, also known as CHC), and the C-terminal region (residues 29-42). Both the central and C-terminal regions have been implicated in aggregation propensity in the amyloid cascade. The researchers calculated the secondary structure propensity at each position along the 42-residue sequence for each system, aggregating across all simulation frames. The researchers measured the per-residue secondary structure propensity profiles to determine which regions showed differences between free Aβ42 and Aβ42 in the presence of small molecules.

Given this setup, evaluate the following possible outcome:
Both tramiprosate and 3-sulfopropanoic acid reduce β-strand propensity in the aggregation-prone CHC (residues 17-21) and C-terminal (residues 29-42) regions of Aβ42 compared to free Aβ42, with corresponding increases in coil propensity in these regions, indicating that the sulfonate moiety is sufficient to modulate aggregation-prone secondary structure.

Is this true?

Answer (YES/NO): NO